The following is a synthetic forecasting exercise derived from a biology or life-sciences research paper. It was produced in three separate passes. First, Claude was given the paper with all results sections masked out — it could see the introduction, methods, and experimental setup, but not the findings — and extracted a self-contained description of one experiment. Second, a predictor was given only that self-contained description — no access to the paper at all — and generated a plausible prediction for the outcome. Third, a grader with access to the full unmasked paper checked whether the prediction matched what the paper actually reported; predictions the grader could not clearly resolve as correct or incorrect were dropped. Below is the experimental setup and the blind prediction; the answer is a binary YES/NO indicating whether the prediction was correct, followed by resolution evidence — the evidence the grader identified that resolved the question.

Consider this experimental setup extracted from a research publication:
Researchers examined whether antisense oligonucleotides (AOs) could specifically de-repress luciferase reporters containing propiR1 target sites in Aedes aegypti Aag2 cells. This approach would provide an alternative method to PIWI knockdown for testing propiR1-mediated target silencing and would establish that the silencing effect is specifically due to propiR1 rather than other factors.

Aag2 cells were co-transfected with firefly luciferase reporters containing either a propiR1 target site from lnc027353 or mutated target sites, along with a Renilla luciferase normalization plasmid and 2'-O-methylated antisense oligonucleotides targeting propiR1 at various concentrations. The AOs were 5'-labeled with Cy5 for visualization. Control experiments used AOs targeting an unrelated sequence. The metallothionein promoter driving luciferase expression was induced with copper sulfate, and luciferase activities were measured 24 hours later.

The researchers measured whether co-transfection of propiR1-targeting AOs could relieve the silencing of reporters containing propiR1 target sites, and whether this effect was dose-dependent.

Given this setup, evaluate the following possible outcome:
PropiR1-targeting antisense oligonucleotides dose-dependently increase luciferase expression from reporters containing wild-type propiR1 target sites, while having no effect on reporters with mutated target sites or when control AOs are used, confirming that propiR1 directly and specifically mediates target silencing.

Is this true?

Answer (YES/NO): YES